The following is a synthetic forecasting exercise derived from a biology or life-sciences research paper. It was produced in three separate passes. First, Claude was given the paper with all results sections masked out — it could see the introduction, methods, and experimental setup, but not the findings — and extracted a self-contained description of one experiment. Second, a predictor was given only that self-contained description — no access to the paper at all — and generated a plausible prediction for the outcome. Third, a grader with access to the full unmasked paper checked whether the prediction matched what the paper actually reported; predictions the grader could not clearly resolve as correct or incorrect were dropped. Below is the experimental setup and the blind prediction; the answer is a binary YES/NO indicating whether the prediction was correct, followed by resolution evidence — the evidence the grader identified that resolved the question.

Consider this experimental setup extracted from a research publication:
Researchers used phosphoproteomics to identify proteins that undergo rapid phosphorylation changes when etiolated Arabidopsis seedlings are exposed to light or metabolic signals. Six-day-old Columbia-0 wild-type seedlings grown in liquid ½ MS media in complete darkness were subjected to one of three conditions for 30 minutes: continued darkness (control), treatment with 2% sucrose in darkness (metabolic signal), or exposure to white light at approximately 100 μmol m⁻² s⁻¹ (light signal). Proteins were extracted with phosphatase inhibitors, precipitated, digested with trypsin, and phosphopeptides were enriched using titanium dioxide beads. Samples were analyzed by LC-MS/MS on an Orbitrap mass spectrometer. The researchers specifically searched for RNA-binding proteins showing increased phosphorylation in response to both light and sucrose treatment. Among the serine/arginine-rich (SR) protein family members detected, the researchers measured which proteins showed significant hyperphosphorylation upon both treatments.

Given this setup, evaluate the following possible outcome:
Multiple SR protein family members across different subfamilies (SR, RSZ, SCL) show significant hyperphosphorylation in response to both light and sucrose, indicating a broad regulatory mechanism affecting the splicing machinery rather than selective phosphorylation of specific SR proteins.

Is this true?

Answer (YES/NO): NO